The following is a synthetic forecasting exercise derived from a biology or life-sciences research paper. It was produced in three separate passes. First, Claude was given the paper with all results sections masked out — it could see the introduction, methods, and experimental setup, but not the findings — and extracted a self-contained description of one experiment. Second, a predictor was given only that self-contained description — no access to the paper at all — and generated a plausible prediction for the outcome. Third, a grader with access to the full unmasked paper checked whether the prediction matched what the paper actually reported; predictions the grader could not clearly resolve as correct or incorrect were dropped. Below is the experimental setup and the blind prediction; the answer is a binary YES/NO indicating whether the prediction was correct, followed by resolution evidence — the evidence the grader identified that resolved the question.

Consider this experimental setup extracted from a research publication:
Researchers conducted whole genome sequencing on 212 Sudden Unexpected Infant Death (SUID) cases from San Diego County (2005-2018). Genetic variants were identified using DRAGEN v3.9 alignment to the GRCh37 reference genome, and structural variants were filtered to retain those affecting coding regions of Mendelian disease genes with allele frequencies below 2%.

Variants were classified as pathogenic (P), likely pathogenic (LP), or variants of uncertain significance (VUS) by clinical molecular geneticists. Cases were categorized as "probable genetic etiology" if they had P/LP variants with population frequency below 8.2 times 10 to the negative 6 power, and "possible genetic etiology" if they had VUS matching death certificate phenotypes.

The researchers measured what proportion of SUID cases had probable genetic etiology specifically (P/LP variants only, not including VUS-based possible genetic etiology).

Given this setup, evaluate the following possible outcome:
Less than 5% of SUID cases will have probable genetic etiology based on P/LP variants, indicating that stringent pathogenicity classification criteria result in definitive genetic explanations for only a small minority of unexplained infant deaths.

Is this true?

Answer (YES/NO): NO